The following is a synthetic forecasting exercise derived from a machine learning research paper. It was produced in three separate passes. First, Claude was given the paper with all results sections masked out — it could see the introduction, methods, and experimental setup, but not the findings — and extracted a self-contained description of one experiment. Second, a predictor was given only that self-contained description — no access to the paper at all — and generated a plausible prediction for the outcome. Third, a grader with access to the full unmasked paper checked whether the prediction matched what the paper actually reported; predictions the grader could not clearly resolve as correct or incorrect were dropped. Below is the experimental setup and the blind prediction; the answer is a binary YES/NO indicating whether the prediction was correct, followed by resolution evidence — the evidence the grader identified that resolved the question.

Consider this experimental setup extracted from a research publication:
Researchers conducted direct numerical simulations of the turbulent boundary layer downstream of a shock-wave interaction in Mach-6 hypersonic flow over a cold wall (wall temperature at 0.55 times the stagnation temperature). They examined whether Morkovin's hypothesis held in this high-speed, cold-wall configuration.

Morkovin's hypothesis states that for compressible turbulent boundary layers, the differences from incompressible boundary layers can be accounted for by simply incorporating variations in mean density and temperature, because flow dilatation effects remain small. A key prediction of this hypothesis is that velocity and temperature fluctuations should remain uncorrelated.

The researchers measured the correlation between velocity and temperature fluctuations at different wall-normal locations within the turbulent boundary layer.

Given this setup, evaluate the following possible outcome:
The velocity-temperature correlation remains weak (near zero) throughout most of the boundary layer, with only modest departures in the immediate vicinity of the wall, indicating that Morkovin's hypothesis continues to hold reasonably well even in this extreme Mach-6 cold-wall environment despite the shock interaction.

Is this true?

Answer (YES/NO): NO